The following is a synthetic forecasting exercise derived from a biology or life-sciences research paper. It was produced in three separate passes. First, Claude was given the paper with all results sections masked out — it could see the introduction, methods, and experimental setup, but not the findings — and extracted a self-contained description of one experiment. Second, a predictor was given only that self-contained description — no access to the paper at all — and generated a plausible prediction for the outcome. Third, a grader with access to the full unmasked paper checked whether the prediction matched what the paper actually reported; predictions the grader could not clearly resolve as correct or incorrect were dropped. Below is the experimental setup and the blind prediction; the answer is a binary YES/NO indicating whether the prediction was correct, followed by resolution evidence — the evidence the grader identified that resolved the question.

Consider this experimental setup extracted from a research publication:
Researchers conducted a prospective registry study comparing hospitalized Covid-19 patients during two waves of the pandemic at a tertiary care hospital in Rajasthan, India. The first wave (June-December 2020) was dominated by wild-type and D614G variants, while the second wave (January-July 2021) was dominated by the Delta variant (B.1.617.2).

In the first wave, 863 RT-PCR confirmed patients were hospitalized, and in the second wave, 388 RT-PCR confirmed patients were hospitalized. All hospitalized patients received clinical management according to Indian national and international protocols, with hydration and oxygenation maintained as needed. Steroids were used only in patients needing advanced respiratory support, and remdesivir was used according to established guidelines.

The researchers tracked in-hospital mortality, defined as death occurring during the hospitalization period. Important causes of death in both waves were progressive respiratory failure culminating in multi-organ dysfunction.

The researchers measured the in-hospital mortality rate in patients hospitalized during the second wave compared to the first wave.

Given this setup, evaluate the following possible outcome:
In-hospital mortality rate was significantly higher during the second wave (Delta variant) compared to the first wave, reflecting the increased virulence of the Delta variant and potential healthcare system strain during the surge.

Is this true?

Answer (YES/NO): YES